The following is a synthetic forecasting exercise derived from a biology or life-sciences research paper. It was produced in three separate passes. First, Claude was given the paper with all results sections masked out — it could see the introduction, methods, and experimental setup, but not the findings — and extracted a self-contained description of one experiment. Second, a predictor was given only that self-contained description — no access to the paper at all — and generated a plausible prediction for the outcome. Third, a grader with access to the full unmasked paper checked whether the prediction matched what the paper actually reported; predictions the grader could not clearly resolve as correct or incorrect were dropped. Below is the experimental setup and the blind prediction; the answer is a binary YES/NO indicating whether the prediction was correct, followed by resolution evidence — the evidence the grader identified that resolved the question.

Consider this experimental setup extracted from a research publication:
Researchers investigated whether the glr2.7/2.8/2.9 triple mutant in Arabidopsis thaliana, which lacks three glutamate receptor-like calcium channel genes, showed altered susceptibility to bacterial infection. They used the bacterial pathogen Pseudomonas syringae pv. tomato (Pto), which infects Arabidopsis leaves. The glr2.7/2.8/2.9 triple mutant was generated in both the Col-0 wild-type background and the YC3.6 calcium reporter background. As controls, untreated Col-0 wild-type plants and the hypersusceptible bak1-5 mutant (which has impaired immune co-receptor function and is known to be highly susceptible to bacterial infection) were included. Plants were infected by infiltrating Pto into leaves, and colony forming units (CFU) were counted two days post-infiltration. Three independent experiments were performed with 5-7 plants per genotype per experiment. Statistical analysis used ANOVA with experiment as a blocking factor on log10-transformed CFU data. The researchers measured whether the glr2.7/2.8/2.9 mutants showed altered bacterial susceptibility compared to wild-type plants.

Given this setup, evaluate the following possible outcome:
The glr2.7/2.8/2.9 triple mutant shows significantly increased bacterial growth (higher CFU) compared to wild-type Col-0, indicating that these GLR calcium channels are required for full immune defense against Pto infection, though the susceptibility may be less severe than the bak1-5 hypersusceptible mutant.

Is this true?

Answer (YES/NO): NO